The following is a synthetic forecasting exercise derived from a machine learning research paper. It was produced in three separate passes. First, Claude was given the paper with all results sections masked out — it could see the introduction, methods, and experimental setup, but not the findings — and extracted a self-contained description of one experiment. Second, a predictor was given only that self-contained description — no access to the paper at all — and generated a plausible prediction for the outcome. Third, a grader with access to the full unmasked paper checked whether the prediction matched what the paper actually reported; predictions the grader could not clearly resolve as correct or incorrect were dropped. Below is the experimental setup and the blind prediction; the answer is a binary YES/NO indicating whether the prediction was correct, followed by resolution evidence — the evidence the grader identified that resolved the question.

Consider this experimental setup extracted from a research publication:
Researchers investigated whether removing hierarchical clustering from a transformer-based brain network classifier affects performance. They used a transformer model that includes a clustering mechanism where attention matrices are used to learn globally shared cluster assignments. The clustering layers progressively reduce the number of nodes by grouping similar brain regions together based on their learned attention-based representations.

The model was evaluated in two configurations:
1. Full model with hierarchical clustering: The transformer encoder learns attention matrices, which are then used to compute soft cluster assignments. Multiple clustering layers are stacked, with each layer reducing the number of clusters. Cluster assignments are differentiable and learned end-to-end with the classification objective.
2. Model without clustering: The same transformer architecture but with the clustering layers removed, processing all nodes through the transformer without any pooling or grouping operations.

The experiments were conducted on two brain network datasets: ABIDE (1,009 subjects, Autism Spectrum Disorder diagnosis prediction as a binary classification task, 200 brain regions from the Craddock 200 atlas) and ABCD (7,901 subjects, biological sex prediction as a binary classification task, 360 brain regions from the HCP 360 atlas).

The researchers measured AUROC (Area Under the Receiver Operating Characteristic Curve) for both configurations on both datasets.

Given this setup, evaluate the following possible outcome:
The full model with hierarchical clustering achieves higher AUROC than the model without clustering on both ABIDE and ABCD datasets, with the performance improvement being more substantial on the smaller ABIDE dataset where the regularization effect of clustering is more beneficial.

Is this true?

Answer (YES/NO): YES